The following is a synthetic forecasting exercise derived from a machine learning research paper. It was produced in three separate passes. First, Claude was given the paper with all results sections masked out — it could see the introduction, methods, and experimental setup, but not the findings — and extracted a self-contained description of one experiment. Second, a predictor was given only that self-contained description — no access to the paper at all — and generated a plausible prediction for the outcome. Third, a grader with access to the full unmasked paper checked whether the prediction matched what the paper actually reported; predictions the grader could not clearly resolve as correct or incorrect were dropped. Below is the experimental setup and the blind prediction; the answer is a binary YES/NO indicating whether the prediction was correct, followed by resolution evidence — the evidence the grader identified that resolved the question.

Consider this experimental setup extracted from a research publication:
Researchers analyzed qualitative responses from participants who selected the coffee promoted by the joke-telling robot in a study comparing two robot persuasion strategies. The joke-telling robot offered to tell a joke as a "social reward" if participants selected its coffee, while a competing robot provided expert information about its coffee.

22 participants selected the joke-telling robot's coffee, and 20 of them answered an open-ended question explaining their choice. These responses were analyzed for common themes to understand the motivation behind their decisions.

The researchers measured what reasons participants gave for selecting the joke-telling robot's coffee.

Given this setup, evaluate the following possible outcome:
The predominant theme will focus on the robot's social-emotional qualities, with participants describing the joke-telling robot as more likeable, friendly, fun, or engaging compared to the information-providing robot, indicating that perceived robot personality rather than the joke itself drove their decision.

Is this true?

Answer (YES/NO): NO